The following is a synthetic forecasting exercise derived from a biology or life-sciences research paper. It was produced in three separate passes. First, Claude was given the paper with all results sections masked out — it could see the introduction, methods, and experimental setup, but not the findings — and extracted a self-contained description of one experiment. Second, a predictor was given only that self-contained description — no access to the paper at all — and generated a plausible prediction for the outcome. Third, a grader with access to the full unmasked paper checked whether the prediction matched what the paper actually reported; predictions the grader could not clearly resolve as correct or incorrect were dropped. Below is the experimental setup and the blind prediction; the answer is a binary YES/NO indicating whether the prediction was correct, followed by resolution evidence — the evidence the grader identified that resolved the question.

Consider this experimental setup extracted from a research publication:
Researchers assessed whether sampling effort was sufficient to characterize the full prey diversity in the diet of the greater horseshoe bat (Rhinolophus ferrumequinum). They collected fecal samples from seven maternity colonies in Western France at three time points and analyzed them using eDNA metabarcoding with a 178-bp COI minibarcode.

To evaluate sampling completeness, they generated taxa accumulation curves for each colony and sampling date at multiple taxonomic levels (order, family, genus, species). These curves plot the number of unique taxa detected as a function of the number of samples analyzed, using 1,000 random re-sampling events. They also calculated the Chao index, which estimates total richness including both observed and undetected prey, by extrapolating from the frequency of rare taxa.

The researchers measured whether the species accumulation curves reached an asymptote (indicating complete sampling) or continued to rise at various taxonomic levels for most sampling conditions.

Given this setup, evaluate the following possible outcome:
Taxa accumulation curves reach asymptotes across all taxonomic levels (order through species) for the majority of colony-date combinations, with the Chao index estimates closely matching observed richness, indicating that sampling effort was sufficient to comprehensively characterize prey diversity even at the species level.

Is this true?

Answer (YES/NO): NO